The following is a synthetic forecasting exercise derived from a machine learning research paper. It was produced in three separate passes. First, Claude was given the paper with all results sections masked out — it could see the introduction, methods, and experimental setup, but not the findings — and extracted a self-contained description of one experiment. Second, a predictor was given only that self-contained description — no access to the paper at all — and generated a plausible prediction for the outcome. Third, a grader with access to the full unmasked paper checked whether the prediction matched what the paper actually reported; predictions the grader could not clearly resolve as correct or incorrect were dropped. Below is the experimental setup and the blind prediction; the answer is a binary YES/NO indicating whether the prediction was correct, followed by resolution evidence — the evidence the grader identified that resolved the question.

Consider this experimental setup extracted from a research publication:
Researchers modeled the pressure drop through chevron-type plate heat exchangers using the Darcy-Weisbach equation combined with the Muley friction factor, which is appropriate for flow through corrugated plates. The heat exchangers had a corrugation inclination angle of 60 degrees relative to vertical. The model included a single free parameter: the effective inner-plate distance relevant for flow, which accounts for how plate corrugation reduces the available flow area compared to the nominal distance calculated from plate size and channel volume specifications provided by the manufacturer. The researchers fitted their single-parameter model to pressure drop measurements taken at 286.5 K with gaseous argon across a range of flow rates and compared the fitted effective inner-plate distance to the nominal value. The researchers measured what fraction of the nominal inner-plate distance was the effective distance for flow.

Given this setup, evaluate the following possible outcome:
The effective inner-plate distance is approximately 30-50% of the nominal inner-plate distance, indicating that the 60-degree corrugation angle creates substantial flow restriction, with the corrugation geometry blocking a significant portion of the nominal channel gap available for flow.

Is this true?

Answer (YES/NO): NO